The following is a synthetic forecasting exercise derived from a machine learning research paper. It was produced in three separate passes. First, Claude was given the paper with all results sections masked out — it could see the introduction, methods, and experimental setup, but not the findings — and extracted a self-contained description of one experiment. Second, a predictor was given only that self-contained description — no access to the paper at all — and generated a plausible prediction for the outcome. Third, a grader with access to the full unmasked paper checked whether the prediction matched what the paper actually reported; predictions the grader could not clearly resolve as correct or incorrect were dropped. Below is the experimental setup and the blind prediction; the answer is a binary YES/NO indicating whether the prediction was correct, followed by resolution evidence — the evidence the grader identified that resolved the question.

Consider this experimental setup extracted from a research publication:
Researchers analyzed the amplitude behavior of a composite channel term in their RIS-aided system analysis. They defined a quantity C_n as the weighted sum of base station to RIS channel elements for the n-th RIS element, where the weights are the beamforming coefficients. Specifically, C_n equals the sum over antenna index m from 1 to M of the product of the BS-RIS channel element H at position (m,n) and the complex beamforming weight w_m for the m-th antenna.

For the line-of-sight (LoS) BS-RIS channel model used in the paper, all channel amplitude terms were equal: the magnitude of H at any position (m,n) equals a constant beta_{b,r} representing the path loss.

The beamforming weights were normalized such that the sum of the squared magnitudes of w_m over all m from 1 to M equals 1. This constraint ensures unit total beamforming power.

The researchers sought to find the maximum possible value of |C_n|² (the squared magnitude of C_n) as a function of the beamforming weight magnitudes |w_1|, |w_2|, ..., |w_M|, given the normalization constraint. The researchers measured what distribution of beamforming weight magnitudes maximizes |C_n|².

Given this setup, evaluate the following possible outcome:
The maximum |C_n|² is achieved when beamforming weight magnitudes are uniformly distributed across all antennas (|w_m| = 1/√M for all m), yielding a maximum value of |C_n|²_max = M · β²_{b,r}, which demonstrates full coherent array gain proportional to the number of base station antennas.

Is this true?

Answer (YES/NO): YES